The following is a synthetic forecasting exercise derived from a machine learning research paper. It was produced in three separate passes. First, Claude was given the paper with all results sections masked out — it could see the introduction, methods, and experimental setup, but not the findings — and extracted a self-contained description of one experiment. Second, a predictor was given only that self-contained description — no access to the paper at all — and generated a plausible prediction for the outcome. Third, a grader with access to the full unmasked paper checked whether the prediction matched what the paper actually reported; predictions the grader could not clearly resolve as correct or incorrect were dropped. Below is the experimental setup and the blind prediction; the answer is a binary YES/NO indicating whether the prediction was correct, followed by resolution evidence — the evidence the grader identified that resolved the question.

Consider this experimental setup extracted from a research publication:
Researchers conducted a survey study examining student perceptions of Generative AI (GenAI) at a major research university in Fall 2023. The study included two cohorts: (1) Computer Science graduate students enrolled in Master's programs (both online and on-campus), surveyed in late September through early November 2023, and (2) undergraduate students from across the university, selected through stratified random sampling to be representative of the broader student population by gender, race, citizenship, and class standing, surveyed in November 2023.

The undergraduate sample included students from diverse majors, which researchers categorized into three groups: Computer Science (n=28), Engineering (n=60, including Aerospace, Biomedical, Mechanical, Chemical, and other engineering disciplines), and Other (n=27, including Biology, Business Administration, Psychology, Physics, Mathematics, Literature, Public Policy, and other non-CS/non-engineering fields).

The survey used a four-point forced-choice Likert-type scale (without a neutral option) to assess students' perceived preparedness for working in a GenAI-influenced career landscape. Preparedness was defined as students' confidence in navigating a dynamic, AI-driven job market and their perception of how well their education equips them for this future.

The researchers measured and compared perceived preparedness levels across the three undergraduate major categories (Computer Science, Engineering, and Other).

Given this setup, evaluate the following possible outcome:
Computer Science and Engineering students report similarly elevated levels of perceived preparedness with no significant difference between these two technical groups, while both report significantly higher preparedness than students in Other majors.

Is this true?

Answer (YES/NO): NO